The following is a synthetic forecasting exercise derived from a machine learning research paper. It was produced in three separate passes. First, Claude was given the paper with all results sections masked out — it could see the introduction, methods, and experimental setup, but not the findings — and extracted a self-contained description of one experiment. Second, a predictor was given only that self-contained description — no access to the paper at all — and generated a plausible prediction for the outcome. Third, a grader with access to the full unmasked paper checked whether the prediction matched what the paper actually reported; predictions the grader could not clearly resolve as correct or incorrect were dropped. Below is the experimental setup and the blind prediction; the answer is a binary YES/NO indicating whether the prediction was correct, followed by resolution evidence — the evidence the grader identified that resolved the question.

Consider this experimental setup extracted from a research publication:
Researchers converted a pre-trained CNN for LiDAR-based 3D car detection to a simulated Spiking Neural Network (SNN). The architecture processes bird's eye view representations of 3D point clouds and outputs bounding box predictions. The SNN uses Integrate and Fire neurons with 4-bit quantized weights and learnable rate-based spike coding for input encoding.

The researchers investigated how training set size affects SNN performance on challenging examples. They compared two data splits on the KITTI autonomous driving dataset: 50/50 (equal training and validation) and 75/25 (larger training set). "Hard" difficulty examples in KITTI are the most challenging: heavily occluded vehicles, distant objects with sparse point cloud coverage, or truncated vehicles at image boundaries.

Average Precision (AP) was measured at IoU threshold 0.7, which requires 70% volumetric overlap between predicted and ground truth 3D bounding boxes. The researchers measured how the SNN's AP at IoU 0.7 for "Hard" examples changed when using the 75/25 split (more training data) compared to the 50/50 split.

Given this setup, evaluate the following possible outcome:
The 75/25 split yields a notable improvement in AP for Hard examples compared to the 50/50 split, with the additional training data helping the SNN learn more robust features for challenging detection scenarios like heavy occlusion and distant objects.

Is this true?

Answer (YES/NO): YES